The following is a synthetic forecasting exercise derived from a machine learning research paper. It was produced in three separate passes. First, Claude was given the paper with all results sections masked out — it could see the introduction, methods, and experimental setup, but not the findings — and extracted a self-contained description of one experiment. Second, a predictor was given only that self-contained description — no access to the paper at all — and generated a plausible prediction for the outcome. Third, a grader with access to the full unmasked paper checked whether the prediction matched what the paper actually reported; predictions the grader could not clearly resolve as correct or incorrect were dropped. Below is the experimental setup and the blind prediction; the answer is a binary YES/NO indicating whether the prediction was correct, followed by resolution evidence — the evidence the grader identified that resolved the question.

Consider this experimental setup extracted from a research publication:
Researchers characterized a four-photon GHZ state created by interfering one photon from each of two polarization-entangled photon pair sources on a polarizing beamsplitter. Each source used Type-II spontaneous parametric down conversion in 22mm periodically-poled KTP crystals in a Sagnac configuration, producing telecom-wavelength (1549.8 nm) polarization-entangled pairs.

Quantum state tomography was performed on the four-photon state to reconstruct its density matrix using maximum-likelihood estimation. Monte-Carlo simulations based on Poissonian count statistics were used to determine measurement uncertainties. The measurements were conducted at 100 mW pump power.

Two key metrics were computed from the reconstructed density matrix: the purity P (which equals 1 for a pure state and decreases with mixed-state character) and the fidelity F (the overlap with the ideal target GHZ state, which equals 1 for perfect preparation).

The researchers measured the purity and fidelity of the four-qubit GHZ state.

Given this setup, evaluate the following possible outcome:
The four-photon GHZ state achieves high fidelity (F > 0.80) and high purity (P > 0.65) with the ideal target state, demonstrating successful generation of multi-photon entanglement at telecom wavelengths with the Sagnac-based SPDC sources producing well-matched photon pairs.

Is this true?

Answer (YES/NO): YES